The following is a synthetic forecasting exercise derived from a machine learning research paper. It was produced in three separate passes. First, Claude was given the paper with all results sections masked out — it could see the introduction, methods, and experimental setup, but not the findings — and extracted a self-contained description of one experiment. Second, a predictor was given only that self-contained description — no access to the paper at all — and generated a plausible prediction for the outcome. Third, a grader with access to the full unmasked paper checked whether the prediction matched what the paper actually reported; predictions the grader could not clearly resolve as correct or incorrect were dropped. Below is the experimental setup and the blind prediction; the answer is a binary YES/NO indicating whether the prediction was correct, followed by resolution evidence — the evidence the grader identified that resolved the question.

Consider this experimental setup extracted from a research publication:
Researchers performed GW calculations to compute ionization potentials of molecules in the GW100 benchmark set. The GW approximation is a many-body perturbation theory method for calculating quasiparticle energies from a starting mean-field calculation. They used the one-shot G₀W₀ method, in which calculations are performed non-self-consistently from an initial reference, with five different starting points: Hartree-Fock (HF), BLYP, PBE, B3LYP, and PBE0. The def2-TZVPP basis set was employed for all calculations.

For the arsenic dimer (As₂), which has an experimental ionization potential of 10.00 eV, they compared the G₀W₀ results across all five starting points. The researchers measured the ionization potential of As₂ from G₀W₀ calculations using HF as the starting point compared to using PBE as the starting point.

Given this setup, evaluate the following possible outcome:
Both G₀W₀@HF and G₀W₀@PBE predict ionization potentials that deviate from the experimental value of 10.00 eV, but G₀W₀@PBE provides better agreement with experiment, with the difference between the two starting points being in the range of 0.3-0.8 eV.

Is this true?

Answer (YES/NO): NO